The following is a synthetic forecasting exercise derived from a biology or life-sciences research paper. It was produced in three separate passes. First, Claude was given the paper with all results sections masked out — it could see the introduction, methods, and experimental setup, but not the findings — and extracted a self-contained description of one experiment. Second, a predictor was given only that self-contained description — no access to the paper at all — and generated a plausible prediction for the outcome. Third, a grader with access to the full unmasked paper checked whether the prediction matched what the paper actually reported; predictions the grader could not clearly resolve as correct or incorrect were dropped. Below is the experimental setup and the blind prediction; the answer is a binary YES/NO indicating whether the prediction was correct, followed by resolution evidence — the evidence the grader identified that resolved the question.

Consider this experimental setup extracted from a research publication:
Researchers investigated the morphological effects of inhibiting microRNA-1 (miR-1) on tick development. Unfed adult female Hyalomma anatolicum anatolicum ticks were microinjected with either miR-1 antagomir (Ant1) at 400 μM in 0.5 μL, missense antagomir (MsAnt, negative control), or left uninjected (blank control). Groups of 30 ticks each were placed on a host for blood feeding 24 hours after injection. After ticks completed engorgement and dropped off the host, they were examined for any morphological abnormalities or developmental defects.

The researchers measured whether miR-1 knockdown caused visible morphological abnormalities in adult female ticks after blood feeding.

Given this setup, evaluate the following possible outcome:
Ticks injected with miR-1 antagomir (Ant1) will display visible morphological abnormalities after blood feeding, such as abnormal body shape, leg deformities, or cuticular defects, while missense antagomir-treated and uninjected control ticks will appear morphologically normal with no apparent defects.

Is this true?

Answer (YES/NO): NO